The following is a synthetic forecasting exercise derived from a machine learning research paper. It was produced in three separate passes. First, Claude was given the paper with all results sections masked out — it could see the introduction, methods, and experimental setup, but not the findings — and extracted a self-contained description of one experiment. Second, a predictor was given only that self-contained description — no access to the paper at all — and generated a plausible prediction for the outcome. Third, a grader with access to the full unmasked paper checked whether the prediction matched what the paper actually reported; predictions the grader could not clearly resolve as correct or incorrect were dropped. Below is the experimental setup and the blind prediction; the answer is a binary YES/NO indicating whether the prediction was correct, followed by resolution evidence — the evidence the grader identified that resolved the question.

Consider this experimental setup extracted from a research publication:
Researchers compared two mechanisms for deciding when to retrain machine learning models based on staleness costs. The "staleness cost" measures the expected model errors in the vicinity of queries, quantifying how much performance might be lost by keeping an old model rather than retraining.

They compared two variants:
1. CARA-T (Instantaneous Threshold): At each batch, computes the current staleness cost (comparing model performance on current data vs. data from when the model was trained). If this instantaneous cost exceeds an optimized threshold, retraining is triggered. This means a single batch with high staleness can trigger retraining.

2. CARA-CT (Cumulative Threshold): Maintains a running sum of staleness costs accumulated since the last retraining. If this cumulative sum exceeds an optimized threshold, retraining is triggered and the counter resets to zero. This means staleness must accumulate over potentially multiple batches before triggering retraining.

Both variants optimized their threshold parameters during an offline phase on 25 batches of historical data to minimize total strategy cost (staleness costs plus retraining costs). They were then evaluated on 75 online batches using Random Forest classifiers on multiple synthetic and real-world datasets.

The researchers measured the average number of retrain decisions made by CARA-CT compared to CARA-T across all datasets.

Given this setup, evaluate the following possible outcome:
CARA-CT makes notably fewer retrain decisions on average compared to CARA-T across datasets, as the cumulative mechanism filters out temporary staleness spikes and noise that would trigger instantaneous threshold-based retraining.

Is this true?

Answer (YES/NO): YES